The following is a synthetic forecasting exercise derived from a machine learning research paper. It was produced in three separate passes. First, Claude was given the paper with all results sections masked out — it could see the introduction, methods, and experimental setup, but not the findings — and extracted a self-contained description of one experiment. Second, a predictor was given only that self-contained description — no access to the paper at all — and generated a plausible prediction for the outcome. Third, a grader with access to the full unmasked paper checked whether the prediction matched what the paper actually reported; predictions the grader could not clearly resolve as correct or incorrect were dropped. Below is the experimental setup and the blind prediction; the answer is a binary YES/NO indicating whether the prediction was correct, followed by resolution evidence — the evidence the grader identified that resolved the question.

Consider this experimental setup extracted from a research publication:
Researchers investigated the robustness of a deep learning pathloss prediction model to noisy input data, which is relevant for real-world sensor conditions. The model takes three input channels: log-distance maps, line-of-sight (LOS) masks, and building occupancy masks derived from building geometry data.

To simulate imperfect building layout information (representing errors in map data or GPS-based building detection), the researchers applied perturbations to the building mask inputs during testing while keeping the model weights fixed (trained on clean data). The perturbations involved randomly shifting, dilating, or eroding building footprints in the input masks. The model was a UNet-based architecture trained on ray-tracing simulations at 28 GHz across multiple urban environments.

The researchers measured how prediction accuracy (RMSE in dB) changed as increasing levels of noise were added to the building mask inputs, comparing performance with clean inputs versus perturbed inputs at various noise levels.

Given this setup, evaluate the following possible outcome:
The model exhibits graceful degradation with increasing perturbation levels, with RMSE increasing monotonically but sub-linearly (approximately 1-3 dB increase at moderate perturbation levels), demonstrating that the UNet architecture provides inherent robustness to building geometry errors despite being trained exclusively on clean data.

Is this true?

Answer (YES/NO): NO